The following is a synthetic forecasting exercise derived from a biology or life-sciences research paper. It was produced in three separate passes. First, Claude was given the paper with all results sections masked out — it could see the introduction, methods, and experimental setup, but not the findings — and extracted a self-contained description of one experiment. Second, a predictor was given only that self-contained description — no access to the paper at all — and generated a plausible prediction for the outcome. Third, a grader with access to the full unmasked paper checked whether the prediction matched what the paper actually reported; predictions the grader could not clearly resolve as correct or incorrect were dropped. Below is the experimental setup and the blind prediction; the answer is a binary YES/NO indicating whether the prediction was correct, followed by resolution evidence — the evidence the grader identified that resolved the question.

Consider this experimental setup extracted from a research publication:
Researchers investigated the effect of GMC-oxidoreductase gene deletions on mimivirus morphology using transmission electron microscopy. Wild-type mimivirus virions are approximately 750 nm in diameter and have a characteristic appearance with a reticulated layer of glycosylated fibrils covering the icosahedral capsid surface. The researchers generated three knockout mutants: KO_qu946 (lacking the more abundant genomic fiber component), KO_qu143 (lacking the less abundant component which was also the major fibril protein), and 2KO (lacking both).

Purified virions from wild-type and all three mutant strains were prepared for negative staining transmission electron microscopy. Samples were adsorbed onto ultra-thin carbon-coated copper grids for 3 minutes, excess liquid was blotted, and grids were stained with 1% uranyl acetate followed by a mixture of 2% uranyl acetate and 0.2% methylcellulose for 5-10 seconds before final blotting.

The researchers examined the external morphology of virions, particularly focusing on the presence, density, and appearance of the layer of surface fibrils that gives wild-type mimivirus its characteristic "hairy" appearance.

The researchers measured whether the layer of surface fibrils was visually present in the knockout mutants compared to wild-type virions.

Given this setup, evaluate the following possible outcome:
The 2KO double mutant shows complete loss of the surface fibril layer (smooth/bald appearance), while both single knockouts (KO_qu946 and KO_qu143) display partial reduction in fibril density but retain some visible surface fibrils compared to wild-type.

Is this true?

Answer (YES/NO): NO